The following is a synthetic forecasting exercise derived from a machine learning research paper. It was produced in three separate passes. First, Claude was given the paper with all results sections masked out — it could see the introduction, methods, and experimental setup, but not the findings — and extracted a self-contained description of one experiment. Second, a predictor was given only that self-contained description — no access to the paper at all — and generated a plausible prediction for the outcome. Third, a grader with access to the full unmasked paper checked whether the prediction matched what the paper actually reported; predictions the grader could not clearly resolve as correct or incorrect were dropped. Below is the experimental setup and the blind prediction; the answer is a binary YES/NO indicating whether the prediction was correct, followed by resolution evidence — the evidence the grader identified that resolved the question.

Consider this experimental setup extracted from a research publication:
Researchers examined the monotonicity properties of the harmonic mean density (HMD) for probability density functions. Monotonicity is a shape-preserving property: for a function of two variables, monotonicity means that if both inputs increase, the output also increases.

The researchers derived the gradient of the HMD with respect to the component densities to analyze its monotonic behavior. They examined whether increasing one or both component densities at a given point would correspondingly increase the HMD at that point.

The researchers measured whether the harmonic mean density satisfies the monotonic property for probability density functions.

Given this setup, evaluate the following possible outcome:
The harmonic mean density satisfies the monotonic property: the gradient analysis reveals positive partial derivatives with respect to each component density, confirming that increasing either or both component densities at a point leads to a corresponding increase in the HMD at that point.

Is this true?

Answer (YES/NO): YES